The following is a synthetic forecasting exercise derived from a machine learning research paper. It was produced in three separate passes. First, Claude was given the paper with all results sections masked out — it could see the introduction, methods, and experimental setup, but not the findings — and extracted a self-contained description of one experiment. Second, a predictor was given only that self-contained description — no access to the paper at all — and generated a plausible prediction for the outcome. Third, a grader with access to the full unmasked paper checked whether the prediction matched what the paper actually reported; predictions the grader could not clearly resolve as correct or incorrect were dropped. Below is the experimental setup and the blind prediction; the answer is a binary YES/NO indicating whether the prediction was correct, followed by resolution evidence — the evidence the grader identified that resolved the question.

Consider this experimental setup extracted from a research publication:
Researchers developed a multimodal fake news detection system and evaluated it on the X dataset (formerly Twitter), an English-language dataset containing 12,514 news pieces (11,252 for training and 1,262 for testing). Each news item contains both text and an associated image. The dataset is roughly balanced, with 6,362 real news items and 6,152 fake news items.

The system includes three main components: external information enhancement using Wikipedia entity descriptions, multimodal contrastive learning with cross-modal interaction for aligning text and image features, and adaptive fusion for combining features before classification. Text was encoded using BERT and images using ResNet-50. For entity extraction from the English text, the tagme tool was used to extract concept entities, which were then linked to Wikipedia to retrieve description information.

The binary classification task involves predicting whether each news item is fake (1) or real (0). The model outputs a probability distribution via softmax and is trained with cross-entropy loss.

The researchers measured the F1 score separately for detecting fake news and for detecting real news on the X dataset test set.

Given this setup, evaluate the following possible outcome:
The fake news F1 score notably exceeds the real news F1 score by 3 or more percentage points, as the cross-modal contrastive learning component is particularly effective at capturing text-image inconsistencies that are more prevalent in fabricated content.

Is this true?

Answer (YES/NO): NO